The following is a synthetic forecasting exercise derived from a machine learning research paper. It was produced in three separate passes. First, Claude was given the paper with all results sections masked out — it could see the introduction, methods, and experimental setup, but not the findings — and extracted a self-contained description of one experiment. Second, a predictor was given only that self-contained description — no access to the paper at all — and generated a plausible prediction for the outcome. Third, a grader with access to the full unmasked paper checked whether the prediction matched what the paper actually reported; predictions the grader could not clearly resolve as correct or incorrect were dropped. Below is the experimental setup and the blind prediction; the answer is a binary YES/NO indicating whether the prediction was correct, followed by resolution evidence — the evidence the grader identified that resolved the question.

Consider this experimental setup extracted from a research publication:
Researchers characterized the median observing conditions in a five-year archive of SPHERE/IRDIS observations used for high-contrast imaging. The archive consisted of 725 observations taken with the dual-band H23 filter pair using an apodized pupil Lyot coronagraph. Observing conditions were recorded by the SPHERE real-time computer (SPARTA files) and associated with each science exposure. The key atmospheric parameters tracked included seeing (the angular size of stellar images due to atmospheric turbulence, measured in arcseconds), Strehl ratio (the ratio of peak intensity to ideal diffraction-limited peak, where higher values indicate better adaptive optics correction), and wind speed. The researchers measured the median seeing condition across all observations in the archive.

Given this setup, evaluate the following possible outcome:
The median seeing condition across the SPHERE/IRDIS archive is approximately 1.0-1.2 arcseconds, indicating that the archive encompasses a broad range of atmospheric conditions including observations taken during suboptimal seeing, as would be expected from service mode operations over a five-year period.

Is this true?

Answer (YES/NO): NO